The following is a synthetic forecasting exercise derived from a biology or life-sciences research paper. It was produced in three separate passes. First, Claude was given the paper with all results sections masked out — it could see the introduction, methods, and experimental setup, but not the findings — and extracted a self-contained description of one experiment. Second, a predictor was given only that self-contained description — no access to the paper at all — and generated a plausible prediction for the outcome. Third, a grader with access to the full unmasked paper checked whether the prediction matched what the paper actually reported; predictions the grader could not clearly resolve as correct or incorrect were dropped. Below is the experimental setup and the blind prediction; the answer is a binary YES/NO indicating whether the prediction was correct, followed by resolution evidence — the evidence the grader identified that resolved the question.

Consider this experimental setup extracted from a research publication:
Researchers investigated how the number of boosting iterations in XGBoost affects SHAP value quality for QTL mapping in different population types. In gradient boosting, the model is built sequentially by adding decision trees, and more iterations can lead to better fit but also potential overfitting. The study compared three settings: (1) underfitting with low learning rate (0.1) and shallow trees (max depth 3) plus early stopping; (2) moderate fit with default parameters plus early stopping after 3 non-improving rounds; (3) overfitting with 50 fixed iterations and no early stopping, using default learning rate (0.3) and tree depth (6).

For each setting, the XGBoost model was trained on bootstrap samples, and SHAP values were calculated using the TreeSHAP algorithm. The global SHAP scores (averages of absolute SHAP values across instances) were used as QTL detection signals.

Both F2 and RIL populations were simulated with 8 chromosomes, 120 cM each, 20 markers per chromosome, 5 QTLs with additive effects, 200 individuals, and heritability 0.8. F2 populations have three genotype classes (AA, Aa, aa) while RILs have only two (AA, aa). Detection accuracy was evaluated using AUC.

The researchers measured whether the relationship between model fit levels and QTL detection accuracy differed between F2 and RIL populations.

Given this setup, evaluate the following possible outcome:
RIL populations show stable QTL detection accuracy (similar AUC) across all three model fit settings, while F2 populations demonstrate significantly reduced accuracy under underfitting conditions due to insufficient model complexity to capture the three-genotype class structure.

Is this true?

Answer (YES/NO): NO